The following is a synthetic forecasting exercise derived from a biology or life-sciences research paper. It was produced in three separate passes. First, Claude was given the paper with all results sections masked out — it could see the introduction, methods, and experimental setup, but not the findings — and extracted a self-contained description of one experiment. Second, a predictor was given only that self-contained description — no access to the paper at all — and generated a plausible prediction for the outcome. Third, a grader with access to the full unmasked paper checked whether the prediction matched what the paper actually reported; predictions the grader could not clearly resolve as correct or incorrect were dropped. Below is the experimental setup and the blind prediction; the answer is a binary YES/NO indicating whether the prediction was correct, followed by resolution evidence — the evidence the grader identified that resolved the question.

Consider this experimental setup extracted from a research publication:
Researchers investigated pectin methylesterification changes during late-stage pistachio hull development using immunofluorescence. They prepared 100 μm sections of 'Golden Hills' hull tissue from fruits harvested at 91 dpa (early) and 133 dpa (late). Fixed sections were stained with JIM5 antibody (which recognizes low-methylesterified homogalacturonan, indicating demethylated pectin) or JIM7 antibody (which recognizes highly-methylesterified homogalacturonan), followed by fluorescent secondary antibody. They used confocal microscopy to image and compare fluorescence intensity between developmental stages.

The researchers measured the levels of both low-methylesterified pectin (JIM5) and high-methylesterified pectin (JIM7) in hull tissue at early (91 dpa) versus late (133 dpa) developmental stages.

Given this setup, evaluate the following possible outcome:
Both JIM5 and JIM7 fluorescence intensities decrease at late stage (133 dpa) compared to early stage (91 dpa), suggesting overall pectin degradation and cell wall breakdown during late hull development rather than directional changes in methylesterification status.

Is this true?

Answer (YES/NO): NO